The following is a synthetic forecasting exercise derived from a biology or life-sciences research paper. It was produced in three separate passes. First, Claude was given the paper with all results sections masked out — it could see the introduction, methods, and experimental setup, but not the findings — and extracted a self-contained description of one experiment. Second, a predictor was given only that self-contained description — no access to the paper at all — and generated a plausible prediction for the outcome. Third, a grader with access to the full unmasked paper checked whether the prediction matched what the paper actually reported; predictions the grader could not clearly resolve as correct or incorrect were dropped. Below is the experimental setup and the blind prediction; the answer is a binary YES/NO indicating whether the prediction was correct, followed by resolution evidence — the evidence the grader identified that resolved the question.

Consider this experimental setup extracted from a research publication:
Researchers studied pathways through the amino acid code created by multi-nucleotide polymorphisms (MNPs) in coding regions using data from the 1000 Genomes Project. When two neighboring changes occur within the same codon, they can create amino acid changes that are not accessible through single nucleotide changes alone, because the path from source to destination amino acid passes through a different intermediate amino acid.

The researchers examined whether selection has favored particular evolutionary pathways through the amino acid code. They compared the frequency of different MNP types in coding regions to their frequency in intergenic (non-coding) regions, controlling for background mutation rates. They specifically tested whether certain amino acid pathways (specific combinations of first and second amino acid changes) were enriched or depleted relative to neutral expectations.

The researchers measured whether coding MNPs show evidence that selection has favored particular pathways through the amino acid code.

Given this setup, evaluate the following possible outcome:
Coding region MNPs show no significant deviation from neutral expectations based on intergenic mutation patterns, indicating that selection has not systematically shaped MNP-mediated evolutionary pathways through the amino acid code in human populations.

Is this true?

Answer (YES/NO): NO